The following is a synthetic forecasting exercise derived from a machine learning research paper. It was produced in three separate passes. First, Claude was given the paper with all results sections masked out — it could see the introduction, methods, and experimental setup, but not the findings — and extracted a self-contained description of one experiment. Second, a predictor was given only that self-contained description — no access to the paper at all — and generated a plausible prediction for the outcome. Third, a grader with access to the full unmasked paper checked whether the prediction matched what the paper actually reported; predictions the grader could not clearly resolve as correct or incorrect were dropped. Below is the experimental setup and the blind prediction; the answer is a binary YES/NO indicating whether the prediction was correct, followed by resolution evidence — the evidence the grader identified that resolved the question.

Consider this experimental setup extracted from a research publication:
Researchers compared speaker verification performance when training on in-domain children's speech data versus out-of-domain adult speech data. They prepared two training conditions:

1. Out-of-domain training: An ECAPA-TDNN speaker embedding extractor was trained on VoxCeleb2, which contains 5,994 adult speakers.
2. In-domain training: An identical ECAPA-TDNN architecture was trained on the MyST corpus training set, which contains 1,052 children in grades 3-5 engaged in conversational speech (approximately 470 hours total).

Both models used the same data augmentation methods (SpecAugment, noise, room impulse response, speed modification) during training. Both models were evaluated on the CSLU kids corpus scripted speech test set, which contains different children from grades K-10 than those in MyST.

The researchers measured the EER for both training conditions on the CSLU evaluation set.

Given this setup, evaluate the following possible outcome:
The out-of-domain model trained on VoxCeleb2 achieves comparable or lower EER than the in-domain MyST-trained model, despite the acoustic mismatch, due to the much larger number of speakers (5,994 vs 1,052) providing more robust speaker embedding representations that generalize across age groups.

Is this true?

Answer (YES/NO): NO